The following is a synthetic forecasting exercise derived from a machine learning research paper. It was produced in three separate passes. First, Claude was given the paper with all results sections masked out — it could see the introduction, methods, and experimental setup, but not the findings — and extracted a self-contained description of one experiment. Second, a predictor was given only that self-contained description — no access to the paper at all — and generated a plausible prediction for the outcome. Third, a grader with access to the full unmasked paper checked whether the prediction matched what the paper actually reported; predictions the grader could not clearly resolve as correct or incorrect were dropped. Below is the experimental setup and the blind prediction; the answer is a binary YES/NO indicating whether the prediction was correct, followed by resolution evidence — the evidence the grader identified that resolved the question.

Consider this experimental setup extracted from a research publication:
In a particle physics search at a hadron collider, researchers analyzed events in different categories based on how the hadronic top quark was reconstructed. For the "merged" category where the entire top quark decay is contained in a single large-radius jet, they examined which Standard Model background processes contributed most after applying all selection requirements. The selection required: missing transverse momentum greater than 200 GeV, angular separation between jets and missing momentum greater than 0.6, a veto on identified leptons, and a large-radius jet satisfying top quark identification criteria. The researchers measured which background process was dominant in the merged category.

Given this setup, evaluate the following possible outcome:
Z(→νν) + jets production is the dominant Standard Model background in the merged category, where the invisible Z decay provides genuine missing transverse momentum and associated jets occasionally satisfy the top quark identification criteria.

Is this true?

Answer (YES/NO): YES